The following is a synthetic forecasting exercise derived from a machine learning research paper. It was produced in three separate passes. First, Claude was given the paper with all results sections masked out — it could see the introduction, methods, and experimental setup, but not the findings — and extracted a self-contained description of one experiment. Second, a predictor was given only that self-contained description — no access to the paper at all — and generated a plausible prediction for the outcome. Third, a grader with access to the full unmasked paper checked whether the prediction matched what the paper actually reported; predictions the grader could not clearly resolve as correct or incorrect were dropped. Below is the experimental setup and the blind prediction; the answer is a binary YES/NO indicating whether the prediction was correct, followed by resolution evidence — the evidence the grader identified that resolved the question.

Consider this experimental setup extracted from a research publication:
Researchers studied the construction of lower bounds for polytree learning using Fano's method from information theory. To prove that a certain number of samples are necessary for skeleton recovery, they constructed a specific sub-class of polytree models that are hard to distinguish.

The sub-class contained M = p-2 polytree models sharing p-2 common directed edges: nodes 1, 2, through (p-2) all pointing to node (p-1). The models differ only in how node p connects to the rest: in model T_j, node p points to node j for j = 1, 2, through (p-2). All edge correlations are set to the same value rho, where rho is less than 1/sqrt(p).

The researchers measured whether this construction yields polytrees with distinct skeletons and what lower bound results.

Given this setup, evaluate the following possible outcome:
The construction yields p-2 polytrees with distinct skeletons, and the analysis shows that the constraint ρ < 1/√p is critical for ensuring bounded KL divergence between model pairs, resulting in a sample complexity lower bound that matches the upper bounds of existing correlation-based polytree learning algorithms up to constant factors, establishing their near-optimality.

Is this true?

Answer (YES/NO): NO